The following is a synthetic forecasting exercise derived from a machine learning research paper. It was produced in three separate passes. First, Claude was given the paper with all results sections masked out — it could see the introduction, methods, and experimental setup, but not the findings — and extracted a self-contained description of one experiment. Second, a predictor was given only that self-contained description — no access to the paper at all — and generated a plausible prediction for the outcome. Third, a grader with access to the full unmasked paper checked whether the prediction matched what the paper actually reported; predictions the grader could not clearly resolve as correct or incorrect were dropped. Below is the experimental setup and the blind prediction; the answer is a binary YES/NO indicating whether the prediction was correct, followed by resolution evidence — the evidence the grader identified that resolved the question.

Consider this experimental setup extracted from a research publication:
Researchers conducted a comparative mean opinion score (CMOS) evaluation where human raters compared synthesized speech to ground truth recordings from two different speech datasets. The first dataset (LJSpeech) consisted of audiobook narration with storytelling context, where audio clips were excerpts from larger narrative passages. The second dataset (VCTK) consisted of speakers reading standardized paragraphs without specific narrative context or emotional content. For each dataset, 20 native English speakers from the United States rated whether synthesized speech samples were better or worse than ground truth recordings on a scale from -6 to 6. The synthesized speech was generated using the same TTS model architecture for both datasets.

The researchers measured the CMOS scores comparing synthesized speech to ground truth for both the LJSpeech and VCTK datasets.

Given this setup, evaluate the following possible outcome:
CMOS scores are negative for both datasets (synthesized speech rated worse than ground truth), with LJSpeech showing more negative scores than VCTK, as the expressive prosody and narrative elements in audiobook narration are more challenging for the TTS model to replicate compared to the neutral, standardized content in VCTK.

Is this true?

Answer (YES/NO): NO